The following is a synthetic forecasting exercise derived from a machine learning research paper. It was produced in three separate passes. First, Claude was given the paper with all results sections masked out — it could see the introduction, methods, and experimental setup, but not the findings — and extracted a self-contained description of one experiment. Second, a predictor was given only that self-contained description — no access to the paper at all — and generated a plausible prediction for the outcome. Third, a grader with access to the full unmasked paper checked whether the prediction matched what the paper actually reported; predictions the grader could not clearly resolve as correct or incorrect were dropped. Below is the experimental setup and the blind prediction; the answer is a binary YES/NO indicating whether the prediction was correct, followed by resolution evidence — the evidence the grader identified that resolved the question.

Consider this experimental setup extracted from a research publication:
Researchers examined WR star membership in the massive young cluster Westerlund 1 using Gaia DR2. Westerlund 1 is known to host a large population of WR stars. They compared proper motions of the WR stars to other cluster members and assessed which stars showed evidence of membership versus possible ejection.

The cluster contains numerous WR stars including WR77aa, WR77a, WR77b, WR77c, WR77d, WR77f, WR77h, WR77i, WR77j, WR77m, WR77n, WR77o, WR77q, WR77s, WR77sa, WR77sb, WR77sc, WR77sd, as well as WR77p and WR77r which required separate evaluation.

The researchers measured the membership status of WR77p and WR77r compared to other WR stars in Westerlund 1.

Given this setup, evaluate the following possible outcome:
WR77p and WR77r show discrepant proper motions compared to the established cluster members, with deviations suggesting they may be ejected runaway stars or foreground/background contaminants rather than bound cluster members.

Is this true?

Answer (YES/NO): NO